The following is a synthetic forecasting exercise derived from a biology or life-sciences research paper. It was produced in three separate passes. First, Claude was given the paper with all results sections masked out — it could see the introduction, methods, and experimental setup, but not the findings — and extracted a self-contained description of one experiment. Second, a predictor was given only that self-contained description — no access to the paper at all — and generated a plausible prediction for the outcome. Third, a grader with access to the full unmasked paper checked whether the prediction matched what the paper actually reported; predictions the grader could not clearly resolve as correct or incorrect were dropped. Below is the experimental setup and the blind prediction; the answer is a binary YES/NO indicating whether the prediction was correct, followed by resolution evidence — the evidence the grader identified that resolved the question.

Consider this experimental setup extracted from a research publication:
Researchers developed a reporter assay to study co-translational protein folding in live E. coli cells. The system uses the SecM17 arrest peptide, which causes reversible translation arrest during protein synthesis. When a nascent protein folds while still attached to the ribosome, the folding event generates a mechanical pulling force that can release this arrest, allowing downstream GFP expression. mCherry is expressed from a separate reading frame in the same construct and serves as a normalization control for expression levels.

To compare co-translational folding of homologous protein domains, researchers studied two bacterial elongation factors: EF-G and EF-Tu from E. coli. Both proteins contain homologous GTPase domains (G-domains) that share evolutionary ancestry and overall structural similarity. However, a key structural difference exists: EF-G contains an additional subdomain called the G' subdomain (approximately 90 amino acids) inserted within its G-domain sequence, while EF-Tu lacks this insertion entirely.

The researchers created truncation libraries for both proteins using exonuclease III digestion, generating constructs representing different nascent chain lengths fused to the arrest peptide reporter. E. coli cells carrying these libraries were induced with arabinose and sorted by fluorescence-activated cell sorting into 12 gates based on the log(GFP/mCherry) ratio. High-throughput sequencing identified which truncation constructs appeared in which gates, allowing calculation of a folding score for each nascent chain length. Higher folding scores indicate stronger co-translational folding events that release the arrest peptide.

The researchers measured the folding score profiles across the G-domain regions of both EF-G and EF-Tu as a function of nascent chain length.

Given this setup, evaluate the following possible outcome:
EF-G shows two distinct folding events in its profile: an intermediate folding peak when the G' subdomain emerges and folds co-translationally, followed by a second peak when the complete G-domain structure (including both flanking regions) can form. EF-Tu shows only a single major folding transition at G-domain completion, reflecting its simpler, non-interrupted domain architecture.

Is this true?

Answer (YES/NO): NO